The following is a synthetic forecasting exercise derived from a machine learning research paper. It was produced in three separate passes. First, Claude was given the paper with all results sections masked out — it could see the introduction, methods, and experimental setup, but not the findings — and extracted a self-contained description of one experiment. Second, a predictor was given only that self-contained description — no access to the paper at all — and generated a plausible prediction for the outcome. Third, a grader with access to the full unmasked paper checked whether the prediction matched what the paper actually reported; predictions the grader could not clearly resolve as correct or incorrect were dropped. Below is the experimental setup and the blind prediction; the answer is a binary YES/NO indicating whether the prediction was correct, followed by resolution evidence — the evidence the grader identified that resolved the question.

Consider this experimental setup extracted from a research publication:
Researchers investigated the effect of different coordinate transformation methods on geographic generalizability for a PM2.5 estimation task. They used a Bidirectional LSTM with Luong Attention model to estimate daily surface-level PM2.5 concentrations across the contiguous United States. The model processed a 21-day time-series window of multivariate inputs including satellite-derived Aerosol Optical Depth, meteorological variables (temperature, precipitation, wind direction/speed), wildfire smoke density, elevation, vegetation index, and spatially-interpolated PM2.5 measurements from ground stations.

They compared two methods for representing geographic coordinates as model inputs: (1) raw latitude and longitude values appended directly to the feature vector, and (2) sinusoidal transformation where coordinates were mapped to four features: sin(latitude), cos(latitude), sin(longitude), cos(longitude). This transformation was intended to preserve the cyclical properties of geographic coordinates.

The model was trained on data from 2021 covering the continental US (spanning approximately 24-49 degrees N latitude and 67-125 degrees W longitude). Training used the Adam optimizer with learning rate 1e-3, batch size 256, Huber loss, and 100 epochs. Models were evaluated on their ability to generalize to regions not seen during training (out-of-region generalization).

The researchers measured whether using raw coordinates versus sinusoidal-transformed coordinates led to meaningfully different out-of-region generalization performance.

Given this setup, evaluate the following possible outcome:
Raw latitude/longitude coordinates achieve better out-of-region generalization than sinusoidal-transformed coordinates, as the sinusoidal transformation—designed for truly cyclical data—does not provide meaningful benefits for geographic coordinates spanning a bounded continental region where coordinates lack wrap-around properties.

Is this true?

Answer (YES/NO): NO